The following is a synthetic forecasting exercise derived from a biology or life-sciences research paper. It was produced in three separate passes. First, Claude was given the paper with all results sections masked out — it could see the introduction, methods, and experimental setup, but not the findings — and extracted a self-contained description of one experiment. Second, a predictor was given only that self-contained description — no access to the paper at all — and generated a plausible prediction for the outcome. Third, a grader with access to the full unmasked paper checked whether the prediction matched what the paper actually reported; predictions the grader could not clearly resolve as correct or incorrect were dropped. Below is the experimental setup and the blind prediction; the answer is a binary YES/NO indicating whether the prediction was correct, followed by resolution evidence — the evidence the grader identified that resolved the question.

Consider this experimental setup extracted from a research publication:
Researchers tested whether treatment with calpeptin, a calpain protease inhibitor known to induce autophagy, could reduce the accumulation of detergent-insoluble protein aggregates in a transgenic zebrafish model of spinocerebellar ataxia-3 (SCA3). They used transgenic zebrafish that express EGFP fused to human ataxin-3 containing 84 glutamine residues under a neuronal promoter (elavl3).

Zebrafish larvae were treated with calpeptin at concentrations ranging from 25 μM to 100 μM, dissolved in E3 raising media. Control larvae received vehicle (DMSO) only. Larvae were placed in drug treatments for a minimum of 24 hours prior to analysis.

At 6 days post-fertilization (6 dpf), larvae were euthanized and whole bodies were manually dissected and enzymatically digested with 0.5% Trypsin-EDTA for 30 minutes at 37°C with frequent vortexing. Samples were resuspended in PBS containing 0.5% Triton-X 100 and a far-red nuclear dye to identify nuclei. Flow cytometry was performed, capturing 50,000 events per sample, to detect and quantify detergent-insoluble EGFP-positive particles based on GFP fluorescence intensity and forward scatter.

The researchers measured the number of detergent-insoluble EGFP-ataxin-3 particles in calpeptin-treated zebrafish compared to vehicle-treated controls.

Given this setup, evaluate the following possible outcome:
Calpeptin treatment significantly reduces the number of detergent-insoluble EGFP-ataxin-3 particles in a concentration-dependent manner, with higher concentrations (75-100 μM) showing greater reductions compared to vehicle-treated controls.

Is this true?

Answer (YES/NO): NO